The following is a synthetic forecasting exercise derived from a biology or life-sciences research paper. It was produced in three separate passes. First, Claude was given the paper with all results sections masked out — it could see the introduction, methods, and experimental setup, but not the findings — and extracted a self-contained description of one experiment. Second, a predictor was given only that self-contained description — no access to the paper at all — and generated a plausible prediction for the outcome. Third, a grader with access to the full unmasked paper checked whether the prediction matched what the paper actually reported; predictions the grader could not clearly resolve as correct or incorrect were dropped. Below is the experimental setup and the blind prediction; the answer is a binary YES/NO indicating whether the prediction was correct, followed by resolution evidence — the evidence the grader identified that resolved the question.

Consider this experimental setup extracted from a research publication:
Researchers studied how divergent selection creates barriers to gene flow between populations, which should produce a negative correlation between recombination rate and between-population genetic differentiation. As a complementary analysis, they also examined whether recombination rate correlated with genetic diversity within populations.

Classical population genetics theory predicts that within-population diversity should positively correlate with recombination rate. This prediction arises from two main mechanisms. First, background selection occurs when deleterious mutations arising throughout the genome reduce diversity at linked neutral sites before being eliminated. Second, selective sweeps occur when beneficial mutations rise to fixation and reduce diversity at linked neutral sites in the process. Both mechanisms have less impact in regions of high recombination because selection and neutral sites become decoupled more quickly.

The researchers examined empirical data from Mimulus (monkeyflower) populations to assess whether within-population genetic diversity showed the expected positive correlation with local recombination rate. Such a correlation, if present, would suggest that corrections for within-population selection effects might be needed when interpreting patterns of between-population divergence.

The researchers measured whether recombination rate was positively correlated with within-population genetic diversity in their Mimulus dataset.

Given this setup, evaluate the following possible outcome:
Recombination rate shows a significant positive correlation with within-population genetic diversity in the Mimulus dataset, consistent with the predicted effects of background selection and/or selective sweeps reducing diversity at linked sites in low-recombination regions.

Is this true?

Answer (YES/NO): NO